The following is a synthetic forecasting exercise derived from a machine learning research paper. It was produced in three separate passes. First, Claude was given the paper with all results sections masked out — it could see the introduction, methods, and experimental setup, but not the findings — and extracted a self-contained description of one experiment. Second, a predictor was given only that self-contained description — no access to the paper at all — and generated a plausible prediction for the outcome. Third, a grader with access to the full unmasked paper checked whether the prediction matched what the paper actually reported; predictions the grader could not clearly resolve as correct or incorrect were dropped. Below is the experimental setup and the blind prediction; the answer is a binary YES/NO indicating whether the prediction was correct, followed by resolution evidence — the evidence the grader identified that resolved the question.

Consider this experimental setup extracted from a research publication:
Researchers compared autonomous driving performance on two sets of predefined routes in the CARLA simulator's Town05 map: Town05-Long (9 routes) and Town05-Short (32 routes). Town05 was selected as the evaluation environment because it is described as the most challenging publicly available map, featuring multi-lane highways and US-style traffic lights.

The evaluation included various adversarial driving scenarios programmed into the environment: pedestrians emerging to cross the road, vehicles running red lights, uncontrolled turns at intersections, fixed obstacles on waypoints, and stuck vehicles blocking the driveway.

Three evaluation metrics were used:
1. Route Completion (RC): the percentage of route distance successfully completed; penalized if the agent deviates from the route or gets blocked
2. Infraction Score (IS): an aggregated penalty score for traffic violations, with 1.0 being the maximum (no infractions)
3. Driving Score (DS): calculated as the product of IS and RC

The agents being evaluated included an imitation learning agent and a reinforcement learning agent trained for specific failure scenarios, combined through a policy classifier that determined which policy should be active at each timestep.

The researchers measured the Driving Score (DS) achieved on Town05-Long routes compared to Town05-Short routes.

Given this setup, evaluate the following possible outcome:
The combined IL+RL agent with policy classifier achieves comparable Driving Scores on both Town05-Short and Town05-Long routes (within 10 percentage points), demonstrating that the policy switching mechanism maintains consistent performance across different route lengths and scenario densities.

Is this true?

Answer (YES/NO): NO